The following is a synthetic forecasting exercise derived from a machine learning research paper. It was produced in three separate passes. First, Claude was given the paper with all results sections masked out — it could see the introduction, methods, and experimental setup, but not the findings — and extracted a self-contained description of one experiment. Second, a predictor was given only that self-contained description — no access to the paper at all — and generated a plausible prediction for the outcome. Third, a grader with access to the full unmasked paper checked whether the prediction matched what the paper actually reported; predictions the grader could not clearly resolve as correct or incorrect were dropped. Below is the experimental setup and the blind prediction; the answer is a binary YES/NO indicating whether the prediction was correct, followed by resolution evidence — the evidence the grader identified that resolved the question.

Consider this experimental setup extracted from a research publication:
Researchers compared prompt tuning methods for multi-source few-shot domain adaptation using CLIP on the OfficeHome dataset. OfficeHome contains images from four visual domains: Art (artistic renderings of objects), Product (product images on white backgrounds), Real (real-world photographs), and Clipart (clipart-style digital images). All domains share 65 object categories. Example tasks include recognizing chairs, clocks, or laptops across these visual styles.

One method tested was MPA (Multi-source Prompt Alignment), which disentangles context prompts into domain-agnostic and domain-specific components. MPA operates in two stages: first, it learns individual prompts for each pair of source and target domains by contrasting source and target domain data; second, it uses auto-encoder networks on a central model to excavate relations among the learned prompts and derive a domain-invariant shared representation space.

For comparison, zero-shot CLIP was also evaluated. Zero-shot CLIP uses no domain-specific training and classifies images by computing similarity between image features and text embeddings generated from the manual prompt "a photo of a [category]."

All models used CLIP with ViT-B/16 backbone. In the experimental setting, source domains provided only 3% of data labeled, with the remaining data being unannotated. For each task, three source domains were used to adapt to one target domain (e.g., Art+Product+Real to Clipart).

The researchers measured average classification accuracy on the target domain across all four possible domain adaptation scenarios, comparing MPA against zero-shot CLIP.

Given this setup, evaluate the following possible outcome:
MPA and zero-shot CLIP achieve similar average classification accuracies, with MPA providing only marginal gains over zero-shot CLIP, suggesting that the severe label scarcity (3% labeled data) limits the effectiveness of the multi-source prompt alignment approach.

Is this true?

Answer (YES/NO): NO